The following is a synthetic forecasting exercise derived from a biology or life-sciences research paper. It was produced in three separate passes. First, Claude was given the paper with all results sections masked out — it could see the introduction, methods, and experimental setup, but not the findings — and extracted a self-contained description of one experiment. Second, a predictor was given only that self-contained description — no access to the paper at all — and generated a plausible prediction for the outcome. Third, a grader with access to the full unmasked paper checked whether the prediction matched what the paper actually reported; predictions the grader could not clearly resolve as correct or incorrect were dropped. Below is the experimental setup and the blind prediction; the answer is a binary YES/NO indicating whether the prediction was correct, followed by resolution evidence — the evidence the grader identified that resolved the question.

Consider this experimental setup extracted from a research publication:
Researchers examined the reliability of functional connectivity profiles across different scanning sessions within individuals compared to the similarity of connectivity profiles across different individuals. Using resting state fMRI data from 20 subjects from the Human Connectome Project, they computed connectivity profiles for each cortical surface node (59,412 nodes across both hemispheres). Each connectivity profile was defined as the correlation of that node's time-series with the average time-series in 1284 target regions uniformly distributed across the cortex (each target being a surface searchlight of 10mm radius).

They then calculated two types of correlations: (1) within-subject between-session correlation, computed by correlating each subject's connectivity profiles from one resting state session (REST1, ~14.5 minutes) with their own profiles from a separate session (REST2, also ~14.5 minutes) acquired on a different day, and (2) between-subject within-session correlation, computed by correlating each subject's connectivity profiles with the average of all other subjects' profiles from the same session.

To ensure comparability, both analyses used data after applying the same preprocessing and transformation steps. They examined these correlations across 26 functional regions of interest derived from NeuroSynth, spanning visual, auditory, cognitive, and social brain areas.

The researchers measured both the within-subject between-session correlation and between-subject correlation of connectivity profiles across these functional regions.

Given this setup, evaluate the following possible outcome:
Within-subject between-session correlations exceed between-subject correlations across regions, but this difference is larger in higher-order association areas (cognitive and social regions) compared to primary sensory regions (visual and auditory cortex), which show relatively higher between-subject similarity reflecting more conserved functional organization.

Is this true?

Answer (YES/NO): NO